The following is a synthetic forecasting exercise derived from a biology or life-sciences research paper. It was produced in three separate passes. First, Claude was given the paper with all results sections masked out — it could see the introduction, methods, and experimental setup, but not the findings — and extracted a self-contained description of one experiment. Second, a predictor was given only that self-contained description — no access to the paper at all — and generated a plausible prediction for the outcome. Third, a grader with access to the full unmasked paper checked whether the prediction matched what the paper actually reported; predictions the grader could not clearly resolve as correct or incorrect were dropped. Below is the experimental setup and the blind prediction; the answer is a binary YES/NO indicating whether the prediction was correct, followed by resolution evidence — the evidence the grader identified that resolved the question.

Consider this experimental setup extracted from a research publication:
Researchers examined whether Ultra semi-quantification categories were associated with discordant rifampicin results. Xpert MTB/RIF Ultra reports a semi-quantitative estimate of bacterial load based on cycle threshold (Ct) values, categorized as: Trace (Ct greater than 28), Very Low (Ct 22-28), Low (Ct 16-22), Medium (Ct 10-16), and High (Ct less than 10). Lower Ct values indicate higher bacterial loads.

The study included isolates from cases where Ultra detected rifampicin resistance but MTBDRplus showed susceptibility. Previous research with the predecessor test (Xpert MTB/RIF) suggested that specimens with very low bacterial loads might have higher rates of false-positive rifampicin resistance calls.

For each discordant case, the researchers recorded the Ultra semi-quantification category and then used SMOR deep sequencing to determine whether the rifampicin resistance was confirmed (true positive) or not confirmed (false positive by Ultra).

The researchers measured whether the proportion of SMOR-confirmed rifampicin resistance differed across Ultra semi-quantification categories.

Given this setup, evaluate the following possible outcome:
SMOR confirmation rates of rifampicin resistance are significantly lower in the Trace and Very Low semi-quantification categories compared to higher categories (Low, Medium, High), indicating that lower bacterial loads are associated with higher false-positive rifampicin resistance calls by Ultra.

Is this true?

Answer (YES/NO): YES